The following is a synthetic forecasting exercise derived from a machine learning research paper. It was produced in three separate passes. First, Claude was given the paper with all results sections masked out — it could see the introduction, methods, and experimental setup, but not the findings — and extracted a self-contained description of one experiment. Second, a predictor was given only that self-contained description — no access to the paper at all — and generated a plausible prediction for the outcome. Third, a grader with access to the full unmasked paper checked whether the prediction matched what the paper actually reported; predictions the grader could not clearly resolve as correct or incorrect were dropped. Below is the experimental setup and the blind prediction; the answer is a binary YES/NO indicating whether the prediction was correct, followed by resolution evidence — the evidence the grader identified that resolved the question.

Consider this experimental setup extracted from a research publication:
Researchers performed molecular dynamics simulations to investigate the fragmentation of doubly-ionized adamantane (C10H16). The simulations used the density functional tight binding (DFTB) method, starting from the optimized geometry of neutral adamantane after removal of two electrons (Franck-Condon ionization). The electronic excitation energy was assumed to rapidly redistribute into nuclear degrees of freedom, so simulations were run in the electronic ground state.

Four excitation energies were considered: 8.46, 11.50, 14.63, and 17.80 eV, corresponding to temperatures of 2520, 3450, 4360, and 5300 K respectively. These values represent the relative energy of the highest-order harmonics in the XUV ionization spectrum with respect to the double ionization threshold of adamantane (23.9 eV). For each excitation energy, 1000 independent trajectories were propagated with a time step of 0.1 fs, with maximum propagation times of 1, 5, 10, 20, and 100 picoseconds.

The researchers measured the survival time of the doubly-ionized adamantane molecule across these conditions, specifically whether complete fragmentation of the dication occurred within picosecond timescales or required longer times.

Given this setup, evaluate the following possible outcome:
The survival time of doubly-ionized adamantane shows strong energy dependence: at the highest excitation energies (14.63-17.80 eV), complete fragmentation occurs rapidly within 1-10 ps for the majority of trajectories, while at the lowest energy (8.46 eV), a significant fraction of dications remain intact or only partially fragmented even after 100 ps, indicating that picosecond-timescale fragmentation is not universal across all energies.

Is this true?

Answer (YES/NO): NO